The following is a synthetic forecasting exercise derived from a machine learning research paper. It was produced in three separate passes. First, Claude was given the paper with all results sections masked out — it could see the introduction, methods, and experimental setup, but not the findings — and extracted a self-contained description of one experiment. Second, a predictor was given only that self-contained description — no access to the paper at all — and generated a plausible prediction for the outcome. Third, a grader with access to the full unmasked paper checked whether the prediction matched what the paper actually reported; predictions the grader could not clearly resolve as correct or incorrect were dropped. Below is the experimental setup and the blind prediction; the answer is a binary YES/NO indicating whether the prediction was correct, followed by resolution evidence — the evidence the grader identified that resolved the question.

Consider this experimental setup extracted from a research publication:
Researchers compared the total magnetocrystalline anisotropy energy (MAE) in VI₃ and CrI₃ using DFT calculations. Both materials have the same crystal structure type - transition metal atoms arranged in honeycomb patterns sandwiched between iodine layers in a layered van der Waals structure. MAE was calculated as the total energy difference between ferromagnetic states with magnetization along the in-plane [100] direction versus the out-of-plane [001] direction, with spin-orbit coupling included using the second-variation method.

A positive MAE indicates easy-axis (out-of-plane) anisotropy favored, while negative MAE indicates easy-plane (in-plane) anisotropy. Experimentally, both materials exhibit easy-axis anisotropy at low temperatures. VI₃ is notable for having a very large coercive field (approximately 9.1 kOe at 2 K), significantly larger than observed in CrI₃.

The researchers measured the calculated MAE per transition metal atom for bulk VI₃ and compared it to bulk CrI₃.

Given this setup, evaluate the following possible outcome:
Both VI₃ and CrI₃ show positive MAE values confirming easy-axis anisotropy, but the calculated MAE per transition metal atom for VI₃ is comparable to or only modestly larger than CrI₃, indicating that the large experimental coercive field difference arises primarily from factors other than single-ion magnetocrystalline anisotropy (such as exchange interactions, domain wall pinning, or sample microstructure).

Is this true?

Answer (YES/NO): NO